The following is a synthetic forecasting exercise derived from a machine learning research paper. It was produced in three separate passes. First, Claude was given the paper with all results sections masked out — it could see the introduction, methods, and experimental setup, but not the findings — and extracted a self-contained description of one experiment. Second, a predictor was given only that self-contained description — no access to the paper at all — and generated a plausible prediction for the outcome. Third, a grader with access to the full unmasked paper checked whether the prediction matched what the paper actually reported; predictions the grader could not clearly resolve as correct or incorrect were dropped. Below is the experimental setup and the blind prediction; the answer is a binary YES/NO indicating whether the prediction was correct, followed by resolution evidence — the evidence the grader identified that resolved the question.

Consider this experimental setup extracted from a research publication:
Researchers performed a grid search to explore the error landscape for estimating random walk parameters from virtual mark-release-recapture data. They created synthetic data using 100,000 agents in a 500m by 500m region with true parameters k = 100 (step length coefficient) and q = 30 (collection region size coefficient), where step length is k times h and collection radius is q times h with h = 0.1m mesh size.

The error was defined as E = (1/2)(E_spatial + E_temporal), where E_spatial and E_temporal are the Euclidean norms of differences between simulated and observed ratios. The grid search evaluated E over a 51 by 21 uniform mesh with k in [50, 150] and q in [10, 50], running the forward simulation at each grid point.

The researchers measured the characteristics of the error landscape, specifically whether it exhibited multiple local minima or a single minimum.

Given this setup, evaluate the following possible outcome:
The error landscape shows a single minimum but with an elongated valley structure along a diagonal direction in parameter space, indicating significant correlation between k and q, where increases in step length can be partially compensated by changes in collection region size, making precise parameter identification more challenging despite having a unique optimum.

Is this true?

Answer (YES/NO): NO